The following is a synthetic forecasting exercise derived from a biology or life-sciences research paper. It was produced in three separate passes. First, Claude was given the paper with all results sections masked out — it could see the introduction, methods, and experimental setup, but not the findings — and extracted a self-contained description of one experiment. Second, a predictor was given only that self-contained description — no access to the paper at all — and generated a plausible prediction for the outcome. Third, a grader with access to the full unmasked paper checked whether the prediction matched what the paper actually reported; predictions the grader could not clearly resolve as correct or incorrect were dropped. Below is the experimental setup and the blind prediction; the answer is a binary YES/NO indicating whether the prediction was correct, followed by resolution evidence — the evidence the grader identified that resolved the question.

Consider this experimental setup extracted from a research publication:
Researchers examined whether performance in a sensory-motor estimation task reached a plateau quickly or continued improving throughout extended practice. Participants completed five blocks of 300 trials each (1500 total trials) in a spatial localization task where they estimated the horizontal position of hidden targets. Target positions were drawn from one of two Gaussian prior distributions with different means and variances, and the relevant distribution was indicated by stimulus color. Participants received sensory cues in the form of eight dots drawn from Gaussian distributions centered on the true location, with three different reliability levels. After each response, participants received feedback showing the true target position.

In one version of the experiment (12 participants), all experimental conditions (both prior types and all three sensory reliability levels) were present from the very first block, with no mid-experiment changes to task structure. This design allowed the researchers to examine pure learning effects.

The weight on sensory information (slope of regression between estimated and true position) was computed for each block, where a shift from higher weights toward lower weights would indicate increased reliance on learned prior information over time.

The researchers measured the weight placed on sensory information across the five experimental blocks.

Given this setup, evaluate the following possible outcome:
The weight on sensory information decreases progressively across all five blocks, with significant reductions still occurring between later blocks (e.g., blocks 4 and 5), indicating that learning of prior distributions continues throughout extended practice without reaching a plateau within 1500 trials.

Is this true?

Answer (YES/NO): NO